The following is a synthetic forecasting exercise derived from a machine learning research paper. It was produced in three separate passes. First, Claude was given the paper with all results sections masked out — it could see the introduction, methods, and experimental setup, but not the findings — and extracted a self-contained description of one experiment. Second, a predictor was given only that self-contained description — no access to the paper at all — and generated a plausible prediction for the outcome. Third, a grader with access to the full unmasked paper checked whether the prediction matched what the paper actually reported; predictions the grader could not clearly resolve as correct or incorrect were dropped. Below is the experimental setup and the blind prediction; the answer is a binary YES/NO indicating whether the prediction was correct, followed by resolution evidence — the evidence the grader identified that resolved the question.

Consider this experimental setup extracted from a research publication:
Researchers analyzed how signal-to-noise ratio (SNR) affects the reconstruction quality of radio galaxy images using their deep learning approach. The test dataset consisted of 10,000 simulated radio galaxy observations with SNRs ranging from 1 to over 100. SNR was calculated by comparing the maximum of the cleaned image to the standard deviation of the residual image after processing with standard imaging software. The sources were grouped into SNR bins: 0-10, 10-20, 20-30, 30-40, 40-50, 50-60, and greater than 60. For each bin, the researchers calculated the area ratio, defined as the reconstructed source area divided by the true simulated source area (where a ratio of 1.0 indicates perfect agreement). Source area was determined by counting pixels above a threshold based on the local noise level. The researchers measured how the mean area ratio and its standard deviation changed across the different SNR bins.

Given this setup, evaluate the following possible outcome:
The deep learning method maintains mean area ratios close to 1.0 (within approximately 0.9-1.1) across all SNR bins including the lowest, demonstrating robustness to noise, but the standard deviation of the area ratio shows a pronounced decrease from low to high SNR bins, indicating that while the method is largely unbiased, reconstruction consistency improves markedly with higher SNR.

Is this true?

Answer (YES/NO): YES